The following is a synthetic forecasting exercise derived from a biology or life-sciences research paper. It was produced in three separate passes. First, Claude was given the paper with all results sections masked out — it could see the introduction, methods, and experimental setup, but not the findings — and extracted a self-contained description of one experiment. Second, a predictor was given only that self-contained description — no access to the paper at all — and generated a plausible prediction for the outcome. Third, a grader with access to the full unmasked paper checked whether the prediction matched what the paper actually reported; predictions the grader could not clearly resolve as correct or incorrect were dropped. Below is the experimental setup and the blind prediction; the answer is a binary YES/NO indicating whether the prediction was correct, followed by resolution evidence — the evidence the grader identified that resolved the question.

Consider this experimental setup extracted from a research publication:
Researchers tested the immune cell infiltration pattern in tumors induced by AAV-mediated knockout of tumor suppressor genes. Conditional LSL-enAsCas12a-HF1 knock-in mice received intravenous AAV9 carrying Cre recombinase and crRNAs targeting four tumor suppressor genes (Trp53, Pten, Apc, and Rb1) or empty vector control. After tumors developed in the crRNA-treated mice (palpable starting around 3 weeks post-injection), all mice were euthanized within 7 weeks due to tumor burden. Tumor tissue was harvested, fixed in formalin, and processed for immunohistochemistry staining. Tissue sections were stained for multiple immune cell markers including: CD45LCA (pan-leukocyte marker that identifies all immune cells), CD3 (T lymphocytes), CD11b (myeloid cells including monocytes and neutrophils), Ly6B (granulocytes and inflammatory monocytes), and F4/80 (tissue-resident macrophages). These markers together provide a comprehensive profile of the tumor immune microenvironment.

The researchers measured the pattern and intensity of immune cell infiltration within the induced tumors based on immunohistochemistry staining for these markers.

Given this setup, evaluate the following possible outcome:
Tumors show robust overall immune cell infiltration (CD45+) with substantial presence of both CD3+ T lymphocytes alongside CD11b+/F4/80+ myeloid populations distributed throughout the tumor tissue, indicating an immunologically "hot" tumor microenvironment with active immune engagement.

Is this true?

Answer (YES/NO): NO